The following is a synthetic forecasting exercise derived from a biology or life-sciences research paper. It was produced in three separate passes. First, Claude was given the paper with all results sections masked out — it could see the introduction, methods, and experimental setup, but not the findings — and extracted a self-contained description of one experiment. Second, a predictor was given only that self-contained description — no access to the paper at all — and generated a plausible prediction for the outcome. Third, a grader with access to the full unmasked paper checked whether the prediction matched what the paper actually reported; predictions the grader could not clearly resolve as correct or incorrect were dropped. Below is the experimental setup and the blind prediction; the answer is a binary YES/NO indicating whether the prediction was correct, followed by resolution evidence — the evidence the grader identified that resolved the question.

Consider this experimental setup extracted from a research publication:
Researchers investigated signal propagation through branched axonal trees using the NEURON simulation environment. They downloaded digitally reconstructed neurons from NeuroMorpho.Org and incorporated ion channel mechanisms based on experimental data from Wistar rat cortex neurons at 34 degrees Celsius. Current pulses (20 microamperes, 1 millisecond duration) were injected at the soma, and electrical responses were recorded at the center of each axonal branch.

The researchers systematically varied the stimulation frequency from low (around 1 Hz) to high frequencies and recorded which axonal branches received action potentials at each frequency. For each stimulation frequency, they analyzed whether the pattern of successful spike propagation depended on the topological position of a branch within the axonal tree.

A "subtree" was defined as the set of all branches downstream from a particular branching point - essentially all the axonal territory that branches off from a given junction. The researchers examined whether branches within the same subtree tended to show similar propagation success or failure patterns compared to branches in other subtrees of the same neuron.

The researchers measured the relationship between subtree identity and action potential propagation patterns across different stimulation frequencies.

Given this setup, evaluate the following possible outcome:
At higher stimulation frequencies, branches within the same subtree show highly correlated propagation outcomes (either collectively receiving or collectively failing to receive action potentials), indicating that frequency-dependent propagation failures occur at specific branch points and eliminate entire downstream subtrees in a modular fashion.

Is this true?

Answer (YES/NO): YES